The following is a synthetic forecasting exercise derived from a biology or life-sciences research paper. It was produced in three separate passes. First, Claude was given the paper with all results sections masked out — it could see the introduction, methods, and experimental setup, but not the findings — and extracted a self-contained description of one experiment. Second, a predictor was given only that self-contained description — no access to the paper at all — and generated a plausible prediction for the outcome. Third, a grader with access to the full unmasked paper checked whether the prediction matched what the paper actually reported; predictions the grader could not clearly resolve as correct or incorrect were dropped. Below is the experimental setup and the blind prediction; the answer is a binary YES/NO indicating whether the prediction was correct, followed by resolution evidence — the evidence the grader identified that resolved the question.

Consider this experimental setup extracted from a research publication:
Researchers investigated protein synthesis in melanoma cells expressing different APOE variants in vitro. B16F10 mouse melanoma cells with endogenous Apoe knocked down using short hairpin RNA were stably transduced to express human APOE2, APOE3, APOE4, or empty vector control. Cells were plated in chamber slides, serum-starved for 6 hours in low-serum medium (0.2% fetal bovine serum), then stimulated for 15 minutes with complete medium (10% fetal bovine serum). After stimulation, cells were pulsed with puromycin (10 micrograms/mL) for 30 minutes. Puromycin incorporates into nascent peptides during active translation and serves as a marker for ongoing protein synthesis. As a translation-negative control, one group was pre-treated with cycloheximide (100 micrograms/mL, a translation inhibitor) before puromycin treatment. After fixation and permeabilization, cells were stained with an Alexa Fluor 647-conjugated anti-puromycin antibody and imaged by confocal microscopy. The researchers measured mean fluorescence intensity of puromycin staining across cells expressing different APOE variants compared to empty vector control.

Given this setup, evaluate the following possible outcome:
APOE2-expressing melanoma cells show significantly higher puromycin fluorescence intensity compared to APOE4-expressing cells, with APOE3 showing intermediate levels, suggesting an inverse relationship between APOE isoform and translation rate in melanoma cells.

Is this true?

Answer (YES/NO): NO